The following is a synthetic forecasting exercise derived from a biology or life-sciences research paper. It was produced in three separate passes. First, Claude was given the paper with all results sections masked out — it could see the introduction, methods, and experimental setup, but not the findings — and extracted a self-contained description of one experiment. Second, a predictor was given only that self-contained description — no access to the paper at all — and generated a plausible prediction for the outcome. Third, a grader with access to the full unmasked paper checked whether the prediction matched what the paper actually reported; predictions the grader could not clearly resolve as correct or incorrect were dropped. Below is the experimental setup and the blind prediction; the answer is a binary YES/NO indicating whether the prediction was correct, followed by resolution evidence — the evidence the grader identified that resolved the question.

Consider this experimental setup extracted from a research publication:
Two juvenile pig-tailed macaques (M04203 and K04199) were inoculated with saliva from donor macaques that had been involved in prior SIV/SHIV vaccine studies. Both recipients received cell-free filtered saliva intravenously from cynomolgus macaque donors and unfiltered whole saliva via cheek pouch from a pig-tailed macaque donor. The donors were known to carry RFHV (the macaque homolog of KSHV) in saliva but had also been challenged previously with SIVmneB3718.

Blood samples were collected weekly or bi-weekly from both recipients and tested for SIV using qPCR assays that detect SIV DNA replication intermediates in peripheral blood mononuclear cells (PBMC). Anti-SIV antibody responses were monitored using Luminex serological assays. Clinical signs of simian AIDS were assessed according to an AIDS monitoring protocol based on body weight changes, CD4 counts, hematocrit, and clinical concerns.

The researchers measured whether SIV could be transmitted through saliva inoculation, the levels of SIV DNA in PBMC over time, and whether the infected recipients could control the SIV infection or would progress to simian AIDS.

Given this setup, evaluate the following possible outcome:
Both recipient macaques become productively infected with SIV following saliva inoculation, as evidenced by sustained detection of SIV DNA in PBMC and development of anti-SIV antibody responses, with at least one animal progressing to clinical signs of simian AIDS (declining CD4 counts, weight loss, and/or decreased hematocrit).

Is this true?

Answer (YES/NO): NO